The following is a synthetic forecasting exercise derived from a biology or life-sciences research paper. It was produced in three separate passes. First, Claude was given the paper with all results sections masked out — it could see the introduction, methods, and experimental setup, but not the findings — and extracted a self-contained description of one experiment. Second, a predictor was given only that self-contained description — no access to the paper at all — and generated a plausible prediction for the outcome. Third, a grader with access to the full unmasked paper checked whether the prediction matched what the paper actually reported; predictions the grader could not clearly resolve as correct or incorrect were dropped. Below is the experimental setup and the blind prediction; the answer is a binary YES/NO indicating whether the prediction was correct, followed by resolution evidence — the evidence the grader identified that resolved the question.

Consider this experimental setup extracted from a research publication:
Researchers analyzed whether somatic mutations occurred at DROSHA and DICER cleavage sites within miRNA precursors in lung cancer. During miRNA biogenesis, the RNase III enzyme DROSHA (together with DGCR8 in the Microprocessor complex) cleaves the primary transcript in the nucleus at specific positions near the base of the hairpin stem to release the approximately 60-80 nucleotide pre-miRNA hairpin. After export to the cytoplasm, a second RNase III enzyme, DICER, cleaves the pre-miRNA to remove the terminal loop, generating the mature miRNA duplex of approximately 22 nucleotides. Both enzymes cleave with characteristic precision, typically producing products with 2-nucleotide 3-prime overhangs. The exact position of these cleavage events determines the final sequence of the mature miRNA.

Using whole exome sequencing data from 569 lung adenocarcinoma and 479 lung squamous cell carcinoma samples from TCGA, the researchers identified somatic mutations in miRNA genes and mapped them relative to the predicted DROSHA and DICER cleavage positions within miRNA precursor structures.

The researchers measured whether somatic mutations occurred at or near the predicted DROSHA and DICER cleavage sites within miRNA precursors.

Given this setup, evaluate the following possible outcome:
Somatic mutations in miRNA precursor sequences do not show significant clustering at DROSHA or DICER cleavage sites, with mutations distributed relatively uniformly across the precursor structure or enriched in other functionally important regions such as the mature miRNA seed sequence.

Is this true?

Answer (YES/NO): YES